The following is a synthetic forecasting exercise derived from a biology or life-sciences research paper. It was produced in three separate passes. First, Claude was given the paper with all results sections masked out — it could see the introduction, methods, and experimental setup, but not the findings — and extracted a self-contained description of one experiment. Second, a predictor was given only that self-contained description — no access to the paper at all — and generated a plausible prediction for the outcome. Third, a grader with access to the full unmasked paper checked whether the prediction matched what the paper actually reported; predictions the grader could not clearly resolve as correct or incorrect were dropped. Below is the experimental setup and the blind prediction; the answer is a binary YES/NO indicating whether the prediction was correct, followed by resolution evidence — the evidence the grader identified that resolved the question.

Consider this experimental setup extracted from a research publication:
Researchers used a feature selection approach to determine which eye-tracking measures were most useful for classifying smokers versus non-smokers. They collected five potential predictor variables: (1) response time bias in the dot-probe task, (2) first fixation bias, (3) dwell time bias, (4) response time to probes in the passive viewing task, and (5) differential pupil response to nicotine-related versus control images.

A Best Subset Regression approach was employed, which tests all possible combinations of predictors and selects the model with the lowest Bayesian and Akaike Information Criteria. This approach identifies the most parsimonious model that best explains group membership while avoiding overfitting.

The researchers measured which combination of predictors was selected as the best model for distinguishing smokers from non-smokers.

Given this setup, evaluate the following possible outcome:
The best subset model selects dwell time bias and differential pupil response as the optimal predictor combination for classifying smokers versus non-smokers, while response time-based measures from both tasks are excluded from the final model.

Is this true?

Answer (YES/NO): NO